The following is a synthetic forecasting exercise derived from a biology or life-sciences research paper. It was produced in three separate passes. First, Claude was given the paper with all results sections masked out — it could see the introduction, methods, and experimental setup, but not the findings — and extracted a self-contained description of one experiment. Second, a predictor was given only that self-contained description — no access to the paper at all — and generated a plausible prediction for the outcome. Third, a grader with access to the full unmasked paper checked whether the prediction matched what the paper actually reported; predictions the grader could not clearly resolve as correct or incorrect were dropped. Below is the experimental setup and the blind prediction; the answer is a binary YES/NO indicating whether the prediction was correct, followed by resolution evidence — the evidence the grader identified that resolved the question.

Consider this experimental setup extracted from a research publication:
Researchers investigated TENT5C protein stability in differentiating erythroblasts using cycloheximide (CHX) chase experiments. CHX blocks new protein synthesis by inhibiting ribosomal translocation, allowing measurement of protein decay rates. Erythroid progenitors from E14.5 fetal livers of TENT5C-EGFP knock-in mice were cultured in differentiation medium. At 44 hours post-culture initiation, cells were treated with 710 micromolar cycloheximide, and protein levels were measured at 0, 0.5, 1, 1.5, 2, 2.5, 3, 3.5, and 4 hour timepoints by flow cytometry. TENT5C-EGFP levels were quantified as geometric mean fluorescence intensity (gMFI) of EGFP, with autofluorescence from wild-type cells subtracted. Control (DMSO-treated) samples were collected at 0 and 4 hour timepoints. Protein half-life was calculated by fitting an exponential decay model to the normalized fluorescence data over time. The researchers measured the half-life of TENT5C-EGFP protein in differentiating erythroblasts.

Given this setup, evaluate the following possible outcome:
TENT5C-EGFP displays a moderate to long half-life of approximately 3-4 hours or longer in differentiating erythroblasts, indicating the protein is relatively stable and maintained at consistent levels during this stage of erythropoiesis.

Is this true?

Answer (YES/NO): NO